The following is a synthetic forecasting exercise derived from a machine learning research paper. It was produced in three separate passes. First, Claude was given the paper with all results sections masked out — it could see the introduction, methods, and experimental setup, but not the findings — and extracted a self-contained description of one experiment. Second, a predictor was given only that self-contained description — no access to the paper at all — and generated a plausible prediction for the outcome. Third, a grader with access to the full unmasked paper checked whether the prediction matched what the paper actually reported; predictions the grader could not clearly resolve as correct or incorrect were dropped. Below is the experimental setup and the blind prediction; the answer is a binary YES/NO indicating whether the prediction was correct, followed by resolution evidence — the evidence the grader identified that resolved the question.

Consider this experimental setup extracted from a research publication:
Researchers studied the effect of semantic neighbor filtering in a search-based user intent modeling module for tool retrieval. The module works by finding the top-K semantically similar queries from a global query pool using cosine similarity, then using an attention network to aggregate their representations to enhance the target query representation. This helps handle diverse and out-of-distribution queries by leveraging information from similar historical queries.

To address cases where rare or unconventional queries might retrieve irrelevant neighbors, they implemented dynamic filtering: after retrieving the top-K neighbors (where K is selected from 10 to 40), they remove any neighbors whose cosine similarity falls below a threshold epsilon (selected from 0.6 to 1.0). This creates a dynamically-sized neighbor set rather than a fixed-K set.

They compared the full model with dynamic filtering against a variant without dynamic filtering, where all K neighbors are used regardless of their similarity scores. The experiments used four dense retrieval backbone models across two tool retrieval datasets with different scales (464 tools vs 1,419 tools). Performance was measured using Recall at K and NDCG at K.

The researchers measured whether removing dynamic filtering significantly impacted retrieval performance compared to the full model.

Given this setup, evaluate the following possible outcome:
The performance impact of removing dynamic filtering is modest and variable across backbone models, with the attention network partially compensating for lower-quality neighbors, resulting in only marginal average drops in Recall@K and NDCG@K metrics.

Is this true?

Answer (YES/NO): NO